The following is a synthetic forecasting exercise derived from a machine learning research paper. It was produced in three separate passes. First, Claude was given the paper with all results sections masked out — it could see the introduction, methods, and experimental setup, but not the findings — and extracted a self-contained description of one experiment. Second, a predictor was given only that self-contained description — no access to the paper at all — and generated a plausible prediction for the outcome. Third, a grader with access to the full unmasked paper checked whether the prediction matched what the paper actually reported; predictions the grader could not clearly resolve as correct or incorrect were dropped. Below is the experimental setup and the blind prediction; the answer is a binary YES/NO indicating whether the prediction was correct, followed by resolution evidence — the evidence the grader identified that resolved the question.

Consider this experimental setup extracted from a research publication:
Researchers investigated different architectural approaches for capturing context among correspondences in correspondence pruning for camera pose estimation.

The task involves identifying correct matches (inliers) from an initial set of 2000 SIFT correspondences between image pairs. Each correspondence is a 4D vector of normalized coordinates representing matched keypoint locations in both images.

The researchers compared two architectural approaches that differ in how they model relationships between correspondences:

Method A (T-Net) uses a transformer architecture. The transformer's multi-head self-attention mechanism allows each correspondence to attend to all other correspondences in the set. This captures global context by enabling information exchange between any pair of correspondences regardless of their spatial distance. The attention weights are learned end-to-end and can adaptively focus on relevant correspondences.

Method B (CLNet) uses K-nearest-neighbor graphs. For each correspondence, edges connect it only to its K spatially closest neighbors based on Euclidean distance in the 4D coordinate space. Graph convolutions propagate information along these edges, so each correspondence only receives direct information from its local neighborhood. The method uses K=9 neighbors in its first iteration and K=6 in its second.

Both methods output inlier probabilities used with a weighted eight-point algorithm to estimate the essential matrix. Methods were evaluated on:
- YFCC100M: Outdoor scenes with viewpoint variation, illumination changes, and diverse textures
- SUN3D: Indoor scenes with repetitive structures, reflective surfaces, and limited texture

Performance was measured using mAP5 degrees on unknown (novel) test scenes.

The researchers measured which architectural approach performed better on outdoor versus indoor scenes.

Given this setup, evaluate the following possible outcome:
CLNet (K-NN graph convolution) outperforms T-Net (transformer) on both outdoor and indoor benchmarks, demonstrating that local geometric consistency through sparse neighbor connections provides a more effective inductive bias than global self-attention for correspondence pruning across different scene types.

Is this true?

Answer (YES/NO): NO